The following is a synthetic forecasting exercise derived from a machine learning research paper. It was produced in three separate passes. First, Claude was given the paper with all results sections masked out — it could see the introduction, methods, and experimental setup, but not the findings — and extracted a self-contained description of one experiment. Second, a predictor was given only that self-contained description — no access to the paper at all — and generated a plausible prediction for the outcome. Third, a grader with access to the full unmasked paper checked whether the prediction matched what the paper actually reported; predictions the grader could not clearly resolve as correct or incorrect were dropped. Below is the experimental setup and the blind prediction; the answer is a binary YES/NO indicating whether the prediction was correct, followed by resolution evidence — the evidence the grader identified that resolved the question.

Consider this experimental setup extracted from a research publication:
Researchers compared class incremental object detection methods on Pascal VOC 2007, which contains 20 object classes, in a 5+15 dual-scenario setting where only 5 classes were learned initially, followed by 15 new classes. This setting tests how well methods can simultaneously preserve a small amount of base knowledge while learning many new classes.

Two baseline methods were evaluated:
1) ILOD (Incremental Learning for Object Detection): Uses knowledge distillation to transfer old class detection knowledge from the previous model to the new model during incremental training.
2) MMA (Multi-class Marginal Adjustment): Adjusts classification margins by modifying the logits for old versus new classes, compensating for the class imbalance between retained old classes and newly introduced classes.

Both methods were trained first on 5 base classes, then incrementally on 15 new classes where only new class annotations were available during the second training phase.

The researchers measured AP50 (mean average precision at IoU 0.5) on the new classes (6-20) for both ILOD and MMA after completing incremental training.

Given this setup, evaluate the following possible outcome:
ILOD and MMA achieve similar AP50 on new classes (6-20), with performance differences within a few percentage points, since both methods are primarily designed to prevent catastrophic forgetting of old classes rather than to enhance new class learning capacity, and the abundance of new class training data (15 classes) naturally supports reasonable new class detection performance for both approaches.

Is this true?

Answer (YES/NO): NO